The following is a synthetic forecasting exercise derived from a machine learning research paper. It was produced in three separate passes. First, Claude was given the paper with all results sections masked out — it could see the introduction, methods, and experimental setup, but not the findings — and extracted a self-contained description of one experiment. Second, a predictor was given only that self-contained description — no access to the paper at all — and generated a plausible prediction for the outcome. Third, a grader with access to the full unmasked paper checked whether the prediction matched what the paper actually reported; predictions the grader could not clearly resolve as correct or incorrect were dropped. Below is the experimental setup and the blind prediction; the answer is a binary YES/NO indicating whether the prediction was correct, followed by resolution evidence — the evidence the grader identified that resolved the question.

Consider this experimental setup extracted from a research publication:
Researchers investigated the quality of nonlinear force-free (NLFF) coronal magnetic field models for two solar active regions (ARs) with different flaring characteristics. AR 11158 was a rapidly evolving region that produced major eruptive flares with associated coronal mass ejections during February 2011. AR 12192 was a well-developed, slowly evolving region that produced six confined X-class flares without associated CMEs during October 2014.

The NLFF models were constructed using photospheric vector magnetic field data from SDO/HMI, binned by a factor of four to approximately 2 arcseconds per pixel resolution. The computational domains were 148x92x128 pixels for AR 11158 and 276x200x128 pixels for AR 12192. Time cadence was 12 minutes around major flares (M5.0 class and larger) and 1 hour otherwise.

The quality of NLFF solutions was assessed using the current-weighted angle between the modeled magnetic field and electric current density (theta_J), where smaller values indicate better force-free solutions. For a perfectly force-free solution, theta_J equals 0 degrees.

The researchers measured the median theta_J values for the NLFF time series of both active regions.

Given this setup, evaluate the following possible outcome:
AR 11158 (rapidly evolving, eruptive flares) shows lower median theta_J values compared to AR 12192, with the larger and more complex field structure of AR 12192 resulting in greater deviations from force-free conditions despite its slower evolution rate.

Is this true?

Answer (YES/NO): NO